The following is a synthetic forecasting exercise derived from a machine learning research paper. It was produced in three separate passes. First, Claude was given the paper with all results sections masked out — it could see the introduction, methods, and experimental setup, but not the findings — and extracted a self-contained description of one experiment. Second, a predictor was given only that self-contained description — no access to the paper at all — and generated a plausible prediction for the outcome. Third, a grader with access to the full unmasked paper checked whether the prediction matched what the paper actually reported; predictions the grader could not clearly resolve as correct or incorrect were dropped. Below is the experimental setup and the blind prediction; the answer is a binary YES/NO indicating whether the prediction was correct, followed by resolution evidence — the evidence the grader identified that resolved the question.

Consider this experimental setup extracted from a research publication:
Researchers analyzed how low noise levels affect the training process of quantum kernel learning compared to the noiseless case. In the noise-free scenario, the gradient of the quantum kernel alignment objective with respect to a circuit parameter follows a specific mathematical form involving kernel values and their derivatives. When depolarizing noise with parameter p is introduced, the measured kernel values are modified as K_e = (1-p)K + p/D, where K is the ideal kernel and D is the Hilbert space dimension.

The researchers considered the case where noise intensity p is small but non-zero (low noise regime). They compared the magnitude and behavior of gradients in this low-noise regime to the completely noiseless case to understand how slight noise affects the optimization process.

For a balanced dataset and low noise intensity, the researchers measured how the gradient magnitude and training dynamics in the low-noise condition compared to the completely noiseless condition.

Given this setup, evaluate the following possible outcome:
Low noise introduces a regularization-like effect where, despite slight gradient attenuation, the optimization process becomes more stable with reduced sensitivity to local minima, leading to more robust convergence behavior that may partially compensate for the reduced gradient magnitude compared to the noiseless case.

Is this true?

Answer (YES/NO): NO